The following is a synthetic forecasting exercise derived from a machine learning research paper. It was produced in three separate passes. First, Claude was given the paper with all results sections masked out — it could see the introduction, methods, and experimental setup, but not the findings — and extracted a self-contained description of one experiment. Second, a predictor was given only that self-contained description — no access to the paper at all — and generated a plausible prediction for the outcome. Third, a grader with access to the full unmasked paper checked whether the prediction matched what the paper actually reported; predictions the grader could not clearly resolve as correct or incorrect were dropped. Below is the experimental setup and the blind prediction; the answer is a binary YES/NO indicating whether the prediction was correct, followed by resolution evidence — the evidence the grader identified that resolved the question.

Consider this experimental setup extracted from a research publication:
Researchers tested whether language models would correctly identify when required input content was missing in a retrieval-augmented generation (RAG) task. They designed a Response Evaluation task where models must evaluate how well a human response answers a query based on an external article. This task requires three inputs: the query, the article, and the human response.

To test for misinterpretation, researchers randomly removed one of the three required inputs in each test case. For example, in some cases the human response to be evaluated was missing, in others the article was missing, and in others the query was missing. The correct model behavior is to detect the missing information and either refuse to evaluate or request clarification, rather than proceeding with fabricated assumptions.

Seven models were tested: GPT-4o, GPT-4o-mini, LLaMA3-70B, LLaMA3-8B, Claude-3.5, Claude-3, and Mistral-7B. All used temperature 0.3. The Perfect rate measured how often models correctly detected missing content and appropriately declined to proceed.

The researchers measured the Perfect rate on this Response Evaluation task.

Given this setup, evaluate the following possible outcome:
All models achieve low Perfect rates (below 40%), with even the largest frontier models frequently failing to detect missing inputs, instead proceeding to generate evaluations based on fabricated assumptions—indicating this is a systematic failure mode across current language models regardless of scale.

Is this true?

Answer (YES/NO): YES